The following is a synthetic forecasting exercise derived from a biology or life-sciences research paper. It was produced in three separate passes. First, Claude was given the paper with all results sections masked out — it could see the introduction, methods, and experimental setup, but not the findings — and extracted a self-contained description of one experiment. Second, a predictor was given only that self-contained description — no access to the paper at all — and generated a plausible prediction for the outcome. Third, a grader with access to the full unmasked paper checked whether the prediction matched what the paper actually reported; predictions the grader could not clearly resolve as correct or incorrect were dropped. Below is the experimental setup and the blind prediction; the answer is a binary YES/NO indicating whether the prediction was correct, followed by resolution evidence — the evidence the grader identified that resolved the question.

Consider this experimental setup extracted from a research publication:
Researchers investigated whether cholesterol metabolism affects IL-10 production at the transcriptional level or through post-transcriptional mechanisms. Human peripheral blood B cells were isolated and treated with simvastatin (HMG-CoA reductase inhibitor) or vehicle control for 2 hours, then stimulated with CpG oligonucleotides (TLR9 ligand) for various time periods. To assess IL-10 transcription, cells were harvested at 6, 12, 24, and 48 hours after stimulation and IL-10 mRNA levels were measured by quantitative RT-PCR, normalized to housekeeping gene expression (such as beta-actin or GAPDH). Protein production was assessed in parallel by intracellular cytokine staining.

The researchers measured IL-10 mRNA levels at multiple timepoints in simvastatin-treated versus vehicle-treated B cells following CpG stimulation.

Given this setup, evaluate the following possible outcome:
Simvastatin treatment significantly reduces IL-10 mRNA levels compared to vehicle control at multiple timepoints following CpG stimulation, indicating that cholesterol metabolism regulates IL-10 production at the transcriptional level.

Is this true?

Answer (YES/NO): YES